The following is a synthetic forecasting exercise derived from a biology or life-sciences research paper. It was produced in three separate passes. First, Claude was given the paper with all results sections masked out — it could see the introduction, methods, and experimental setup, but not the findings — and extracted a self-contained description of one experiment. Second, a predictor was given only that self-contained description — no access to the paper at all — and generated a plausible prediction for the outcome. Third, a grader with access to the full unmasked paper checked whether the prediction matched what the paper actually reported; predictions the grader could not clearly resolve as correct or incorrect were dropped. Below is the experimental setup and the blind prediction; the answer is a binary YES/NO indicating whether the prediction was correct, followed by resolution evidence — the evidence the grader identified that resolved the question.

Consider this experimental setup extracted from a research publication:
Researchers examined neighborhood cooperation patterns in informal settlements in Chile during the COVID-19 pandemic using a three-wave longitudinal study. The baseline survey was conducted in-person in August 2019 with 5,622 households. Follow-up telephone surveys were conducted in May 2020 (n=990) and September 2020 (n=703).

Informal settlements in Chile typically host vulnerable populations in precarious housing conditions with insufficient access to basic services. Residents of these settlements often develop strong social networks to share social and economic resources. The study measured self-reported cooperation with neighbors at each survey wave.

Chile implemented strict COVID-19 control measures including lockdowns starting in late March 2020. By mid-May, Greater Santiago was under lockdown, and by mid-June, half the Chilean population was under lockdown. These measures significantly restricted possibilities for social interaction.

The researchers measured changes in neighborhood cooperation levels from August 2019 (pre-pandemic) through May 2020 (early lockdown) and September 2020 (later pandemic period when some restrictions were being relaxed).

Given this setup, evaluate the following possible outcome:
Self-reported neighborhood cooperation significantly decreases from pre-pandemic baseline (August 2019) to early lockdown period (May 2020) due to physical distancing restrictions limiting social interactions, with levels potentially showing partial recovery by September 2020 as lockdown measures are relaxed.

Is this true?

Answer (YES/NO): NO